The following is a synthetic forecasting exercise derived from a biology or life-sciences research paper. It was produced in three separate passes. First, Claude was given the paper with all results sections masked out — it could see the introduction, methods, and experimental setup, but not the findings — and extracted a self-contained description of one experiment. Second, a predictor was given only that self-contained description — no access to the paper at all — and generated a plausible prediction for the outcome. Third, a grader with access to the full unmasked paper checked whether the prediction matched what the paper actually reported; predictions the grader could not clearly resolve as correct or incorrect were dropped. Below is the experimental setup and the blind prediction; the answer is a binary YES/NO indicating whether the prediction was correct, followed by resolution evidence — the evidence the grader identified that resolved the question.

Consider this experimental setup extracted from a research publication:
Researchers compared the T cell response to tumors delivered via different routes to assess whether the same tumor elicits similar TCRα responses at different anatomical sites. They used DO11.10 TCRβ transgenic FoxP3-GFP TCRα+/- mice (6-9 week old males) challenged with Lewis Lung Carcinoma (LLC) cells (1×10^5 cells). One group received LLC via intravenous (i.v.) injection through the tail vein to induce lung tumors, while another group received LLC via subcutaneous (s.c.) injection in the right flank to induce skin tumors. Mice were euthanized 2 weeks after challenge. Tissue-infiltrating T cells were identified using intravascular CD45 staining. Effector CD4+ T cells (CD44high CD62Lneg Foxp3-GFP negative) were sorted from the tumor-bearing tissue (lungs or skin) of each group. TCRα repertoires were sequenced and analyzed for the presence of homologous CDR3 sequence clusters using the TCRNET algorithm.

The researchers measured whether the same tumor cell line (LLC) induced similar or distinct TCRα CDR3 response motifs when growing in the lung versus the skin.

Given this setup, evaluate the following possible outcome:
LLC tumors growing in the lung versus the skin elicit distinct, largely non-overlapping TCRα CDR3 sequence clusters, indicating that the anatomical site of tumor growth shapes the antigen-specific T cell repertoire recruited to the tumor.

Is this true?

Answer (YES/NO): NO